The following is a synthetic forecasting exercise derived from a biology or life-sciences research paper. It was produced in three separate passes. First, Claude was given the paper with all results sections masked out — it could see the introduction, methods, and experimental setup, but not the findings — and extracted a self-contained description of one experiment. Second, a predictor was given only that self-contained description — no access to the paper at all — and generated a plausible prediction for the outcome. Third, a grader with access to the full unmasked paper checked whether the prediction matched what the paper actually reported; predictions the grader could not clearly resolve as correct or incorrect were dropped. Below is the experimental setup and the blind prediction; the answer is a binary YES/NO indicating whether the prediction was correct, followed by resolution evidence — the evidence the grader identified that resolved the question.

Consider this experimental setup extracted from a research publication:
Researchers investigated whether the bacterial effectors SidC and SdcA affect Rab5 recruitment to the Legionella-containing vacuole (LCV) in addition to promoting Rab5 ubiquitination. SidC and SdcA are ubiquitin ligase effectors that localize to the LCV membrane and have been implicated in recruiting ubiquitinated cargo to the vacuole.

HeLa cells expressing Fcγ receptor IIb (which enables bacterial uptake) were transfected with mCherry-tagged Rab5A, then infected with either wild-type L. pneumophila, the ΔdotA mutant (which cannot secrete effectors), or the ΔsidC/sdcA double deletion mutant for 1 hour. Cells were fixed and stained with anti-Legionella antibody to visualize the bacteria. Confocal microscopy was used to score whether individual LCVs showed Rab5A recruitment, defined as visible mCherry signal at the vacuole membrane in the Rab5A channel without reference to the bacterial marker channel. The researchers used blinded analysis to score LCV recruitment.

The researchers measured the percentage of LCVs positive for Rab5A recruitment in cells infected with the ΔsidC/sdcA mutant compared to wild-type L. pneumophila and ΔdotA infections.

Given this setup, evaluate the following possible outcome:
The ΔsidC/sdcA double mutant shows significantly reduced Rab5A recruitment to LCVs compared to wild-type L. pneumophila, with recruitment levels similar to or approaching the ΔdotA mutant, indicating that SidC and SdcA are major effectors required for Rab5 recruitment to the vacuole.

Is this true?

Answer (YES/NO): NO